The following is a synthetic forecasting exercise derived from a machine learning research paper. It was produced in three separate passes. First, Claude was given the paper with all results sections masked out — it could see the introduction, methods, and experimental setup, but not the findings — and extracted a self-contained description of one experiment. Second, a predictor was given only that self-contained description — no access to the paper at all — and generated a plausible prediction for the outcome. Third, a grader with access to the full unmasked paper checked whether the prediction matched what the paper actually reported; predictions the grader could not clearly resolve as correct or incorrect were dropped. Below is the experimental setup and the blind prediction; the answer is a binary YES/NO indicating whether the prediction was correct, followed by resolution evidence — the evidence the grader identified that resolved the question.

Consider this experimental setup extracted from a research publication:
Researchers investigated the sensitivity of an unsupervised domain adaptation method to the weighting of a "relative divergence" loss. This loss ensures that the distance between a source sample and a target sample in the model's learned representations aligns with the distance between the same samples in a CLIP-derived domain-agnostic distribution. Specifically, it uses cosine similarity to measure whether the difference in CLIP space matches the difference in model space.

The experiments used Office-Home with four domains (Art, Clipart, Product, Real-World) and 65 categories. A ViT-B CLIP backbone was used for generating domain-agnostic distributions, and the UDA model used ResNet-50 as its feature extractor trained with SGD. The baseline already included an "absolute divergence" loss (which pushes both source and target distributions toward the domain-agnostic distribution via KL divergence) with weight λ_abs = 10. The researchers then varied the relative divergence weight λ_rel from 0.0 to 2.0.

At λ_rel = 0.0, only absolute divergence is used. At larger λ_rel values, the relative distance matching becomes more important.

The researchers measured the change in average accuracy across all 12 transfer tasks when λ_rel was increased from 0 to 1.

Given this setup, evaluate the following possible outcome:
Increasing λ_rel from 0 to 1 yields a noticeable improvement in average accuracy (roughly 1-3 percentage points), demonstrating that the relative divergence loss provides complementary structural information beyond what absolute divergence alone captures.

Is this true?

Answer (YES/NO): YES